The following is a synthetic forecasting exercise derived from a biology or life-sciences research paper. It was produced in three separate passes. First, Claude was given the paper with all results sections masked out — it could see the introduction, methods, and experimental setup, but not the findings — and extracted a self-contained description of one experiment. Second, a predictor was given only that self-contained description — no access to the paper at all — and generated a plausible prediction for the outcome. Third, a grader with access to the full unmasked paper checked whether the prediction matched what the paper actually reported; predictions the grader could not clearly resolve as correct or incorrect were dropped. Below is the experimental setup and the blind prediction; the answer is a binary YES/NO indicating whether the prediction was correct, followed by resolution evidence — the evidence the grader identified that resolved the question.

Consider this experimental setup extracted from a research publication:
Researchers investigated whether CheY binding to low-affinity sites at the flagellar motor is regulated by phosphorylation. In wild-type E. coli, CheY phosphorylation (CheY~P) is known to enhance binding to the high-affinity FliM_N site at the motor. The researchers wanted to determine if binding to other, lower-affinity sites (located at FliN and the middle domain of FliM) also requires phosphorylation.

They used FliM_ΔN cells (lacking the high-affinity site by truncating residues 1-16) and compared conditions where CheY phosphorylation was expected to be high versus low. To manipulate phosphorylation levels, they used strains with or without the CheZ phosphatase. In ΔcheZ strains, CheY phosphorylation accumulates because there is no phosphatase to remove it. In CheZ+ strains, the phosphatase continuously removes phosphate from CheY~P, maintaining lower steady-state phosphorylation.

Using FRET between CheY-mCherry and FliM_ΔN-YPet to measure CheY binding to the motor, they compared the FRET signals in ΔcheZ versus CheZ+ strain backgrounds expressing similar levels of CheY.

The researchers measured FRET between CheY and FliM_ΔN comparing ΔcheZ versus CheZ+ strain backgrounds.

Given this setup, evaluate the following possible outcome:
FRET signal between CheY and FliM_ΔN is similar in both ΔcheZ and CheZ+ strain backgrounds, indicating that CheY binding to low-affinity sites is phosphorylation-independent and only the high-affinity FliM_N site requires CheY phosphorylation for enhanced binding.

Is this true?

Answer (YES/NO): NO